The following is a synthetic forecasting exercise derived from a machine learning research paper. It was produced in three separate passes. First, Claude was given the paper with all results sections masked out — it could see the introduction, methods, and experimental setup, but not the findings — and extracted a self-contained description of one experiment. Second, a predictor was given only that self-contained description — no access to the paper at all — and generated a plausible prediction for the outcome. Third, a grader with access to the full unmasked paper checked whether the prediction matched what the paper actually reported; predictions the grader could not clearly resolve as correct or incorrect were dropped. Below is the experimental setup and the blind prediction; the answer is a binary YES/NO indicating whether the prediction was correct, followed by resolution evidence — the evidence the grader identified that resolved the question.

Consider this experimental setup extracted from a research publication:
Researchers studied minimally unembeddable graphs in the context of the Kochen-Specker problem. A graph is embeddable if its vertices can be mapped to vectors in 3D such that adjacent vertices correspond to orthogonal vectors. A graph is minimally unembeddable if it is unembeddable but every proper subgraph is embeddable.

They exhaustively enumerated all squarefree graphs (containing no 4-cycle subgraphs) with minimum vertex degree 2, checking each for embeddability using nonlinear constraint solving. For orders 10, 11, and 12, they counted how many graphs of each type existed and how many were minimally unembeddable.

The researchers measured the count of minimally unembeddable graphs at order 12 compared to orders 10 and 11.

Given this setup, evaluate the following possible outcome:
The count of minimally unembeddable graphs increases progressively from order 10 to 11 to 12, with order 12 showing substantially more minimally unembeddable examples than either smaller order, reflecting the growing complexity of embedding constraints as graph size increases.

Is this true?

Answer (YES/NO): YES